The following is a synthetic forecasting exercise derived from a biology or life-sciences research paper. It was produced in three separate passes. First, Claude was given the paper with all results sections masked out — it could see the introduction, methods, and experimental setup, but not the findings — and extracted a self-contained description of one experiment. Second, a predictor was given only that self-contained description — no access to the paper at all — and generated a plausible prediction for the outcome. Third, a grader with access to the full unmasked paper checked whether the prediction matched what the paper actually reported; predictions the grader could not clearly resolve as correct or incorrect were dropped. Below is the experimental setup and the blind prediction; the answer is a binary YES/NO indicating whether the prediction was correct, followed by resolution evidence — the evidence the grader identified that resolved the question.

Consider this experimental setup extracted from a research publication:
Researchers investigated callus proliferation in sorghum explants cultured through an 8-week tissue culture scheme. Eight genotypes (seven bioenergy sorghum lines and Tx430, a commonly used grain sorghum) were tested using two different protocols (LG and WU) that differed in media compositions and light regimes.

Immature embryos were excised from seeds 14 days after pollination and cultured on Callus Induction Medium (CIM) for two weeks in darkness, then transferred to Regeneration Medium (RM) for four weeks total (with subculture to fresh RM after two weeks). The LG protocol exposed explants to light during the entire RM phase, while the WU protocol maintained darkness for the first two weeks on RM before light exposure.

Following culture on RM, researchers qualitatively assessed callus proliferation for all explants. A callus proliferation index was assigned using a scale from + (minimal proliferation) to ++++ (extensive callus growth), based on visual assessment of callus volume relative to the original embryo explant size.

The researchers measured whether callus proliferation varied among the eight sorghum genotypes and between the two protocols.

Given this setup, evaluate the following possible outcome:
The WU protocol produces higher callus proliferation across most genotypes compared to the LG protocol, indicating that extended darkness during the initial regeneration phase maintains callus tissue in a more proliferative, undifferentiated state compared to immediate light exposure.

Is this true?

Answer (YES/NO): NO